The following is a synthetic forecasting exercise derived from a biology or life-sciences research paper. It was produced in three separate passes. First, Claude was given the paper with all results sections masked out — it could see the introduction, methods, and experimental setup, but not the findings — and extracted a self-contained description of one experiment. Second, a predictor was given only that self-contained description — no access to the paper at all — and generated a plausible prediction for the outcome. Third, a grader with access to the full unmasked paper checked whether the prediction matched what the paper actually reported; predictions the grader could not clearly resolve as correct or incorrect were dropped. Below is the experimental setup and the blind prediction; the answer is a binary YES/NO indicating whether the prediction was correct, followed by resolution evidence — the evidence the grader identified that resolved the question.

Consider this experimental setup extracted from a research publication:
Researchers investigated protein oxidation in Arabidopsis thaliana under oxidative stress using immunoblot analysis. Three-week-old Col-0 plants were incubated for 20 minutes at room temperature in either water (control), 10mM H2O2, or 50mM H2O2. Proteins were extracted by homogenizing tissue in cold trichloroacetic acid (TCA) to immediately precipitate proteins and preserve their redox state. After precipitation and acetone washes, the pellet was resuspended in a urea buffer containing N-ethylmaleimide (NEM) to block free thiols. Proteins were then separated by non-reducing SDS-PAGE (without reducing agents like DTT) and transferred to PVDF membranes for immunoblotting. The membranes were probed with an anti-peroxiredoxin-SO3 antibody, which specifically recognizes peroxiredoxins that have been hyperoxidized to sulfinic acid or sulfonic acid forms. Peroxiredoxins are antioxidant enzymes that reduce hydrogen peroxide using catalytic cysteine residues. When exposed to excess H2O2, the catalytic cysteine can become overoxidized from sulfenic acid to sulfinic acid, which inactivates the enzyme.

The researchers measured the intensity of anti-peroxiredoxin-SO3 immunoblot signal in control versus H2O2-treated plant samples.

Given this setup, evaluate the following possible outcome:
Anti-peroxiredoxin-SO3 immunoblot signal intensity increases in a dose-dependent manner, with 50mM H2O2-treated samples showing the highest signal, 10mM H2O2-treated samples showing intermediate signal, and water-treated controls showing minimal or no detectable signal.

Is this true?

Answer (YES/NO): NO